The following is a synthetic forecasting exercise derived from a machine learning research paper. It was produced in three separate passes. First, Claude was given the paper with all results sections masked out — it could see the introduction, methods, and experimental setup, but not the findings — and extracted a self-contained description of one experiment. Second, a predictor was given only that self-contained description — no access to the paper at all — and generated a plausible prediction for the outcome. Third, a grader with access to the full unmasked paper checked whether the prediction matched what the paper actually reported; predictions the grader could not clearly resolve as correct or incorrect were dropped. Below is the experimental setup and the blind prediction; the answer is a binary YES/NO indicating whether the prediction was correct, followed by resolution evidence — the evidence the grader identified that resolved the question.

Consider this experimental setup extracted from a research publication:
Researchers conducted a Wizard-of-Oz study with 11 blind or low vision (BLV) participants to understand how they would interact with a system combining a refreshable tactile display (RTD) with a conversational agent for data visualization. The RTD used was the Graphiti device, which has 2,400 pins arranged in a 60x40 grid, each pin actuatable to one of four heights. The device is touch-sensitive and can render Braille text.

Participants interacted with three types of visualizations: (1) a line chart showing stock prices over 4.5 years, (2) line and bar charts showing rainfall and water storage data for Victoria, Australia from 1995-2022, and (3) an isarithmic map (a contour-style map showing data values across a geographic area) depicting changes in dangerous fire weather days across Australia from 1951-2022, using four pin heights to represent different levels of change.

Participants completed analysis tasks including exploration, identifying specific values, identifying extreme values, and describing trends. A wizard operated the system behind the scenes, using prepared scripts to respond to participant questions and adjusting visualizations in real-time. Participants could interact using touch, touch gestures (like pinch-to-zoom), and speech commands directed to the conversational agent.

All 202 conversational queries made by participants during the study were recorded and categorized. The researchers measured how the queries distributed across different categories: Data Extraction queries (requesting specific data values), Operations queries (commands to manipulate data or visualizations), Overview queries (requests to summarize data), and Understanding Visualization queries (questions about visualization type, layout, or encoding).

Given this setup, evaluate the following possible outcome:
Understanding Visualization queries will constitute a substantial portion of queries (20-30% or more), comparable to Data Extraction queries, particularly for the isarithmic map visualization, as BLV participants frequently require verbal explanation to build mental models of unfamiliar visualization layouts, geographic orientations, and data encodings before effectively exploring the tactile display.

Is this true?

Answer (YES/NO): NO